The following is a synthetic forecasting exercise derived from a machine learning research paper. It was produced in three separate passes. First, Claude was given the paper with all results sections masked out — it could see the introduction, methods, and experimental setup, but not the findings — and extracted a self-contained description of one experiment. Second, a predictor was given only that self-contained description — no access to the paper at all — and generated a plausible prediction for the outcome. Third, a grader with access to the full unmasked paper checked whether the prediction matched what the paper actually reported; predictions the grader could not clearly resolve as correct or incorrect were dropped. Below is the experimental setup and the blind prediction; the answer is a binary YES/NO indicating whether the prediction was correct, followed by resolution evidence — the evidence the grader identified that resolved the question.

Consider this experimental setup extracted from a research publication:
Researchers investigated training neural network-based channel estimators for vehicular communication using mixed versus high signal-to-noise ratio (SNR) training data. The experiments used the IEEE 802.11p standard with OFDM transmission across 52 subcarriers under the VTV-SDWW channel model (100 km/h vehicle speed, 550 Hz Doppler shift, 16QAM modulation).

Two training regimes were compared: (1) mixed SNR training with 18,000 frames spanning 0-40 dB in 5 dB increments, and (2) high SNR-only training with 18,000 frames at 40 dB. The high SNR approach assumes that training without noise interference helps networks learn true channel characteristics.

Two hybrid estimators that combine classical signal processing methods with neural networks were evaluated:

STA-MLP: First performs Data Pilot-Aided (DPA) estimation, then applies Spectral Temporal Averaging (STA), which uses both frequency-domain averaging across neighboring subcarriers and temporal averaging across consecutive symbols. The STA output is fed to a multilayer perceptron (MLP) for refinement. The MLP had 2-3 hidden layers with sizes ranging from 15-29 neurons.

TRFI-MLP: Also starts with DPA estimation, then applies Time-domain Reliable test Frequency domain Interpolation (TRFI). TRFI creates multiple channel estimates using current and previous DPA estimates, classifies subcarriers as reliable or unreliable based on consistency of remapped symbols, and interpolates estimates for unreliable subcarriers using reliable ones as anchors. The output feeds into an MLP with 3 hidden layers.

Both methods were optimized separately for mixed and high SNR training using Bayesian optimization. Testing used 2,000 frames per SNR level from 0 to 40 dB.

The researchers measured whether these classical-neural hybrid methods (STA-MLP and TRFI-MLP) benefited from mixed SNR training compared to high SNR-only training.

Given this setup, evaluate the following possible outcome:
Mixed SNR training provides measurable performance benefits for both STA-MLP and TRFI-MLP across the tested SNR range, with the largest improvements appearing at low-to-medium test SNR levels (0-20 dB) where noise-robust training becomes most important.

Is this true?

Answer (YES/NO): NO